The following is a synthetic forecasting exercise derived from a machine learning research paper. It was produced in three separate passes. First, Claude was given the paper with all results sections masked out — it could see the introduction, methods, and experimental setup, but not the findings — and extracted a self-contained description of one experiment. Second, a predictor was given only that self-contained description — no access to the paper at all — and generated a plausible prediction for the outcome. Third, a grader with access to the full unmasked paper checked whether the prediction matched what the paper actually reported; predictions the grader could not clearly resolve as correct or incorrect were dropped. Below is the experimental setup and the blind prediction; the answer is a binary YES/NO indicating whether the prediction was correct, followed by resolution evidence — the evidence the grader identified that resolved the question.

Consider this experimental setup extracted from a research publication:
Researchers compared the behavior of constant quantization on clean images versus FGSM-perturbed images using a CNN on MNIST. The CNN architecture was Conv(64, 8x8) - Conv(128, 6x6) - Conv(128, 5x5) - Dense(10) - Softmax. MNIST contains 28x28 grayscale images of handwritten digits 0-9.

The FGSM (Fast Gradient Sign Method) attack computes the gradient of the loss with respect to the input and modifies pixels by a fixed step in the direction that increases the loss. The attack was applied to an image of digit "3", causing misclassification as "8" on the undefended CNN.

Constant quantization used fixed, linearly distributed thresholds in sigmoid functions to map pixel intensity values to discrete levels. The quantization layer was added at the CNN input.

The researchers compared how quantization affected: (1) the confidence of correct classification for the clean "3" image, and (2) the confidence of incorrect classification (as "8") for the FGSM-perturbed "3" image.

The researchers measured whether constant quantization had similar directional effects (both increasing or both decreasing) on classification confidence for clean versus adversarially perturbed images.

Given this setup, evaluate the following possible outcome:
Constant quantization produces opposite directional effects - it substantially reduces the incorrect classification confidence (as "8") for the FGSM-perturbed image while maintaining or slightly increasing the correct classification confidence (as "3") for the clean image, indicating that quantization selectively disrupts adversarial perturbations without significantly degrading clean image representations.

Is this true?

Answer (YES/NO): NO